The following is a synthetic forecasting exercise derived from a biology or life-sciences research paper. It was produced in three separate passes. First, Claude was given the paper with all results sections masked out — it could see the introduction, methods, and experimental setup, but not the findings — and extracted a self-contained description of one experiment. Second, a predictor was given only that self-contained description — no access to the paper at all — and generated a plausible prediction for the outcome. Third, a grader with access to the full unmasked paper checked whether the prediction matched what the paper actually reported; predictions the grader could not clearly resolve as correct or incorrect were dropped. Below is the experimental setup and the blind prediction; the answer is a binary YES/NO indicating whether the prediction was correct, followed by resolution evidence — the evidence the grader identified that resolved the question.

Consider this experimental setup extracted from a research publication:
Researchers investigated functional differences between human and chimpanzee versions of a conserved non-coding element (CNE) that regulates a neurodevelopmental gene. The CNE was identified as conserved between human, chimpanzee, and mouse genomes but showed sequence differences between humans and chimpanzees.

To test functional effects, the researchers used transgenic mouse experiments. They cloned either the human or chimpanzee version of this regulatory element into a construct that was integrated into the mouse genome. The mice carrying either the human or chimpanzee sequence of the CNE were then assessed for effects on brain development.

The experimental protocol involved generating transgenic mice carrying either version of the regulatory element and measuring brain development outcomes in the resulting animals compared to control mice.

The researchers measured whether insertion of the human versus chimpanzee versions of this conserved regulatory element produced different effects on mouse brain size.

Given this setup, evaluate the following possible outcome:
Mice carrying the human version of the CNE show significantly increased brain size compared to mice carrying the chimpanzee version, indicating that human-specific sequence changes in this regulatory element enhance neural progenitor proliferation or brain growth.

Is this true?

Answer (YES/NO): YES